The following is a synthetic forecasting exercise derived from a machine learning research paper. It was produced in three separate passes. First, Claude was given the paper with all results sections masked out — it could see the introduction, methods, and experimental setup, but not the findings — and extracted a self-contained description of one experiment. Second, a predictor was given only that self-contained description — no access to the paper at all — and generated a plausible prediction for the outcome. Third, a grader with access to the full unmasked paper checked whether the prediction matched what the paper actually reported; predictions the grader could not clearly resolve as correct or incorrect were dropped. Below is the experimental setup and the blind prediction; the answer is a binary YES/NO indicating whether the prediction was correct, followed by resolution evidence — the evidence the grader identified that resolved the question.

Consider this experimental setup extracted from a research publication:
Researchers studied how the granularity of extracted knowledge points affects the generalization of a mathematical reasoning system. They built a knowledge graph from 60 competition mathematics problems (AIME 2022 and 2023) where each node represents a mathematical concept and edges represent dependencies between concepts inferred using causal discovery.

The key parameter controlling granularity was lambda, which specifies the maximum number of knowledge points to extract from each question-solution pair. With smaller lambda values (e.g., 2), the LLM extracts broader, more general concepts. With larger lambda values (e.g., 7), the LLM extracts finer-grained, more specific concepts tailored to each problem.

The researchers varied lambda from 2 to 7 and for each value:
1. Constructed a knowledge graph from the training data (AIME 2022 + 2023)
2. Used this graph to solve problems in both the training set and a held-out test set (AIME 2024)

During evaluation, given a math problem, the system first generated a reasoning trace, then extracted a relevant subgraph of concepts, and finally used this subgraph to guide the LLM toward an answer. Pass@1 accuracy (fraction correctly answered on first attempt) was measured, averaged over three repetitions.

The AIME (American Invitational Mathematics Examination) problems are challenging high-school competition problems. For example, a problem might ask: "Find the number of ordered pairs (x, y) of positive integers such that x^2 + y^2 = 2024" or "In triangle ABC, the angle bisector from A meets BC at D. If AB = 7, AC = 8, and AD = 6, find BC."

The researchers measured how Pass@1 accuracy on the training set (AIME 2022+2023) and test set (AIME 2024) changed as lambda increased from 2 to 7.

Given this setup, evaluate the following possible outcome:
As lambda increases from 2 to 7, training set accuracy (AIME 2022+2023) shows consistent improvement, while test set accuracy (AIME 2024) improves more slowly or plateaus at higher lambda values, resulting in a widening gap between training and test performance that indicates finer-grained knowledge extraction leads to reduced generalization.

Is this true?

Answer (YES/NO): NO